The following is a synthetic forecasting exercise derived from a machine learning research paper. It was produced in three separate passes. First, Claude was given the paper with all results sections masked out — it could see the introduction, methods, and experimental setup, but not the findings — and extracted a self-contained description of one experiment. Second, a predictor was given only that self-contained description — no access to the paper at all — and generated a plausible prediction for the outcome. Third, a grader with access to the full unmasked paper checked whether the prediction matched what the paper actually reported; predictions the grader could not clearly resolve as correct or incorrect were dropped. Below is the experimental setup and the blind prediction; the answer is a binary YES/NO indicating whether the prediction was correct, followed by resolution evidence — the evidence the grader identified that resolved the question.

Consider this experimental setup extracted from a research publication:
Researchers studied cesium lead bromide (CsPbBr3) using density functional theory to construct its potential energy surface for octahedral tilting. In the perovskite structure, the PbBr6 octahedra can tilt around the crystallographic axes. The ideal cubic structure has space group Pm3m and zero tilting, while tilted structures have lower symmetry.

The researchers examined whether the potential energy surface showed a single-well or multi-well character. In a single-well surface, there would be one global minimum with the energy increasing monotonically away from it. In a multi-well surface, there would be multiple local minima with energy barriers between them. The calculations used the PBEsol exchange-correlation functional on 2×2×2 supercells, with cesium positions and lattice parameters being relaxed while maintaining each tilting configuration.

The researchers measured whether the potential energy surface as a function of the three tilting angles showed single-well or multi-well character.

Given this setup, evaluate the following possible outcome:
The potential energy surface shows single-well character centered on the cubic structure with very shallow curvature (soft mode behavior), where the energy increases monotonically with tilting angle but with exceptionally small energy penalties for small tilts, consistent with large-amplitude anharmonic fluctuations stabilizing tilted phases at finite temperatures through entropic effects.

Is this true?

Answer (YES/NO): NO